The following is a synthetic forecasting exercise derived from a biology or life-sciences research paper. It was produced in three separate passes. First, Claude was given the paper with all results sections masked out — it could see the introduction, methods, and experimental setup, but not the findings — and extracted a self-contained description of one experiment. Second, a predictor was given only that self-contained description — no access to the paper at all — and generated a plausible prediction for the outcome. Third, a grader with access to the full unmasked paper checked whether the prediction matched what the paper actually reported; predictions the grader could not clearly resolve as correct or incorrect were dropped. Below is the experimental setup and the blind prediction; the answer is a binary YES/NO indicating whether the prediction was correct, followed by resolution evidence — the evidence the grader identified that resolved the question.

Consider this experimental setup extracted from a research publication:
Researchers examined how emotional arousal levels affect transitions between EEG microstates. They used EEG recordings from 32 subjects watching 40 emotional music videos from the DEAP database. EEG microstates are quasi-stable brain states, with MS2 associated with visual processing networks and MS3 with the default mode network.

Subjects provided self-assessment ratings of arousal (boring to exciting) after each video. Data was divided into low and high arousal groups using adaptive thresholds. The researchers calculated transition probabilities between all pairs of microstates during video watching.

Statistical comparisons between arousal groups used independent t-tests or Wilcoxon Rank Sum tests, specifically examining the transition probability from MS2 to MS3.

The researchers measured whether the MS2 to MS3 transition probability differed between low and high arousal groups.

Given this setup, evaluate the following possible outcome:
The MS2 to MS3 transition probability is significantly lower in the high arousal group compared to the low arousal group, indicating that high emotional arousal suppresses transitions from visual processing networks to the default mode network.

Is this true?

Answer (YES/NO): NO